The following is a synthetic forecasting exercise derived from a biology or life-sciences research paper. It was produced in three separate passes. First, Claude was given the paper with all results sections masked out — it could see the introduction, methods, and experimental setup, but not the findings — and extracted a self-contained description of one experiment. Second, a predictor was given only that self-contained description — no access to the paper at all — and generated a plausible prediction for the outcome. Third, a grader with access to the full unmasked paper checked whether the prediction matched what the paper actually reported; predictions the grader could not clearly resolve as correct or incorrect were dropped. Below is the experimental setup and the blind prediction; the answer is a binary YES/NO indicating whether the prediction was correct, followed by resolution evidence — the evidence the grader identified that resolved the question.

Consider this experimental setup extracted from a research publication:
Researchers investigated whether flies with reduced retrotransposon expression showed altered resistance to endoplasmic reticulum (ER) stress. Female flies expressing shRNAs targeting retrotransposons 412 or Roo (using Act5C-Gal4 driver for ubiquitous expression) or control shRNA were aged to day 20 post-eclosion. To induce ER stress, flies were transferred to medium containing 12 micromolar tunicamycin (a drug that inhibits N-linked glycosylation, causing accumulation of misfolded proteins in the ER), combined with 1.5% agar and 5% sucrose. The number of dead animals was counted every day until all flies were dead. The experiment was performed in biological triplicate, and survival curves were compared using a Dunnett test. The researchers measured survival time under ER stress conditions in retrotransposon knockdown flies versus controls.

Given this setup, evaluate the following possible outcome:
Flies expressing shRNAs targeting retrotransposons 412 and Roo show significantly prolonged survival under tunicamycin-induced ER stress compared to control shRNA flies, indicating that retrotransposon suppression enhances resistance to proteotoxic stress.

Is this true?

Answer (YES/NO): NO